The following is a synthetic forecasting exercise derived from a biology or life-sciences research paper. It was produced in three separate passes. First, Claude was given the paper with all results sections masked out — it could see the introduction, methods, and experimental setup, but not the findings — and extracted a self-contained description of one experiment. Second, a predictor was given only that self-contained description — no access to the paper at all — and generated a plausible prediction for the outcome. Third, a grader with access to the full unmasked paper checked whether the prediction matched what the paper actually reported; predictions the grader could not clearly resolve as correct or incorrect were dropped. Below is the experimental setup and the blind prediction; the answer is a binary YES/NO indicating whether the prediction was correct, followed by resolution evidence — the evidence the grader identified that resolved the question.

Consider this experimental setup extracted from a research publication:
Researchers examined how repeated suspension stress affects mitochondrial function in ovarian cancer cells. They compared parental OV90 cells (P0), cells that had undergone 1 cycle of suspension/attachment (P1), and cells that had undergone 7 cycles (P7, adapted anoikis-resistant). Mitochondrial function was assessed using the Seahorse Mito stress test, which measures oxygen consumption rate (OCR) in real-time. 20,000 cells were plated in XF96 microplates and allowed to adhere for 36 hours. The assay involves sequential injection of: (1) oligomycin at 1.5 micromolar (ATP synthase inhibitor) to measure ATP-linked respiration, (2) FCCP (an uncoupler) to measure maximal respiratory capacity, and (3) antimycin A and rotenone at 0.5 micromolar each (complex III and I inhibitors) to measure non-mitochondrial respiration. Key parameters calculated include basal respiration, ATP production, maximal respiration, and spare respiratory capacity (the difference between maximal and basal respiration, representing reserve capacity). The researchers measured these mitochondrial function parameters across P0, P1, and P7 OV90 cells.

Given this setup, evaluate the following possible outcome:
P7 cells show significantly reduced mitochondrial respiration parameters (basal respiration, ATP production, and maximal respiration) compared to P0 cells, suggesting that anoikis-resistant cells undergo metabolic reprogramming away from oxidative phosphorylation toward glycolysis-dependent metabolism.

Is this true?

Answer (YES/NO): NO